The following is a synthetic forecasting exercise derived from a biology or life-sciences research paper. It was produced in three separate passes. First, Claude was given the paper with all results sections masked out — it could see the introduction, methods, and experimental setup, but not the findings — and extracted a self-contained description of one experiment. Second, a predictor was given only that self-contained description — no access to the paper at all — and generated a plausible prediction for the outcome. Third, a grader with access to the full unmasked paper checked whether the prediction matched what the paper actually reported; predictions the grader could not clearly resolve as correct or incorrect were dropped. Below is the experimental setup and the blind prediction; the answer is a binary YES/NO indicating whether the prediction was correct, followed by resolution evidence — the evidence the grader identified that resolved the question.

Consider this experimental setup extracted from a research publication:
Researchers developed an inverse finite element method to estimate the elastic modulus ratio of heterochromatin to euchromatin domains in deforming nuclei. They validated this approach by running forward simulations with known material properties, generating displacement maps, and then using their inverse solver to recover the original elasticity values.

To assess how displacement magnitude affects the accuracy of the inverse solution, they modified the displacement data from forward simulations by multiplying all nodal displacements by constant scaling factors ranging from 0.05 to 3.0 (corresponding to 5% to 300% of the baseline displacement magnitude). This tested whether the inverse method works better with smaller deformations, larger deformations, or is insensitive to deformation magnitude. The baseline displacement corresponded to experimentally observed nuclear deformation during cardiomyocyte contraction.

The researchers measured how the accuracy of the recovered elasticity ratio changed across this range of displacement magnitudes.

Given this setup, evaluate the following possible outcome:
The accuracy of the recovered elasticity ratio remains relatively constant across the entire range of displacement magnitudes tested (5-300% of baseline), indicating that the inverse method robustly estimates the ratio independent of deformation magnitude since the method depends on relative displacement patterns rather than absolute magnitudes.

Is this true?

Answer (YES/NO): NO